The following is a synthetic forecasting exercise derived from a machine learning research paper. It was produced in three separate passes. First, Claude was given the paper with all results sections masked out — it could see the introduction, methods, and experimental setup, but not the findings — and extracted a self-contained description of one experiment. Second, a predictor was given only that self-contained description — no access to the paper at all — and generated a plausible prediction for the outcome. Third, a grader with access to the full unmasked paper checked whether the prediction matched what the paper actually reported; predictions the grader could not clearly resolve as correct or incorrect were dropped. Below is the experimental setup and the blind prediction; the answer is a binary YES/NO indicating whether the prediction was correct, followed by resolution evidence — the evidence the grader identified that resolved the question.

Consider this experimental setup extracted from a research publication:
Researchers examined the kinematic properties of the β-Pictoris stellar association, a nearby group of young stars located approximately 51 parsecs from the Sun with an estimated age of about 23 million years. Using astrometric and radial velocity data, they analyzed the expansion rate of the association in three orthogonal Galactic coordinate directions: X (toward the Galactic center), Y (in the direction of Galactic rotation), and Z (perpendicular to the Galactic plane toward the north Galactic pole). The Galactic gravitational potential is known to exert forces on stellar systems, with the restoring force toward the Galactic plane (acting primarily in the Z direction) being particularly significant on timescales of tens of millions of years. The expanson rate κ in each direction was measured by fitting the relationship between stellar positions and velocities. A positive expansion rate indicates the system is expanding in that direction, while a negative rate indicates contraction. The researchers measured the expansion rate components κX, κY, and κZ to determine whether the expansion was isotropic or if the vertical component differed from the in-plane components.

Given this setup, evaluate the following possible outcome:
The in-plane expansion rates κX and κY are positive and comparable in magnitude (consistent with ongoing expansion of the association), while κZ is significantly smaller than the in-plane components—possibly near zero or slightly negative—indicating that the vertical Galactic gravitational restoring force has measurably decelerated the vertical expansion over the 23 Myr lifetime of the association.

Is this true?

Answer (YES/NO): YES